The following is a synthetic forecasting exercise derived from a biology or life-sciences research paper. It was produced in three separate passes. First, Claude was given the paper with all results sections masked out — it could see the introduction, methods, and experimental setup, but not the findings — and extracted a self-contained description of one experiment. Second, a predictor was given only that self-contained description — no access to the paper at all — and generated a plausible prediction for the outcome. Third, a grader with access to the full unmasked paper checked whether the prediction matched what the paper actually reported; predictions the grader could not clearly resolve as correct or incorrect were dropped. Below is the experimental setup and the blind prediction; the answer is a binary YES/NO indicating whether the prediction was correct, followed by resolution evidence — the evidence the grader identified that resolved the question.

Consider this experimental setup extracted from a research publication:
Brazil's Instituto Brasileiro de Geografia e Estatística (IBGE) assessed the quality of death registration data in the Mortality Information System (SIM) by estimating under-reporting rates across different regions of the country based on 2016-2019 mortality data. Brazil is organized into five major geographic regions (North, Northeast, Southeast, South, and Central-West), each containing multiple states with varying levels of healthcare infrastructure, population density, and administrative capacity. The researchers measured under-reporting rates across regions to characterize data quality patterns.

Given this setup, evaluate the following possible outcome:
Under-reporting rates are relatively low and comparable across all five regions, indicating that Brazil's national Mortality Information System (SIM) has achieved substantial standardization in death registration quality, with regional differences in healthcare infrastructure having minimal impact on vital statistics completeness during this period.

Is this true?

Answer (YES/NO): NO